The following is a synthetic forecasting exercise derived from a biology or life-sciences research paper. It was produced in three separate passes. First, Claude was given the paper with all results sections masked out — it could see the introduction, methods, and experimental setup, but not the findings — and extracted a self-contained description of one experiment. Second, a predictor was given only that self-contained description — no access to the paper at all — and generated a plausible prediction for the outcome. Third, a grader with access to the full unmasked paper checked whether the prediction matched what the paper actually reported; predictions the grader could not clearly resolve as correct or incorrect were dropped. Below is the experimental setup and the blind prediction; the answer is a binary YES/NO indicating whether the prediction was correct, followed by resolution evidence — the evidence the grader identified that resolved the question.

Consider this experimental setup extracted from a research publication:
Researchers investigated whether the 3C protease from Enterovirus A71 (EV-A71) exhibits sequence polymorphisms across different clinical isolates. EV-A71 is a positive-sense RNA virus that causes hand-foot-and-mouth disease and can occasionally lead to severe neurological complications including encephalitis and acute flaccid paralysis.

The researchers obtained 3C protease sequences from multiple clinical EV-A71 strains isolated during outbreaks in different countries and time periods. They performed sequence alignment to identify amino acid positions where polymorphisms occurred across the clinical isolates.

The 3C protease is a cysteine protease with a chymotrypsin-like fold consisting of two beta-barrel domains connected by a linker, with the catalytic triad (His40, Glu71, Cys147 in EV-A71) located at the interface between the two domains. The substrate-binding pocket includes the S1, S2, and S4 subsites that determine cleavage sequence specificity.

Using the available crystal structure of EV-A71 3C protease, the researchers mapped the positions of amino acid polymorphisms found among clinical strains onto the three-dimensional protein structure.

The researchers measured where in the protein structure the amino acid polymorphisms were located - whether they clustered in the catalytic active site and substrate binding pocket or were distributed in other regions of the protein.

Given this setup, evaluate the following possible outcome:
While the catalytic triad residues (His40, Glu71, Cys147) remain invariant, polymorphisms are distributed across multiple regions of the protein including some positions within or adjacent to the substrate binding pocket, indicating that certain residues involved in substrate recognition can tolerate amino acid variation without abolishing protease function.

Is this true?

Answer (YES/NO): NO